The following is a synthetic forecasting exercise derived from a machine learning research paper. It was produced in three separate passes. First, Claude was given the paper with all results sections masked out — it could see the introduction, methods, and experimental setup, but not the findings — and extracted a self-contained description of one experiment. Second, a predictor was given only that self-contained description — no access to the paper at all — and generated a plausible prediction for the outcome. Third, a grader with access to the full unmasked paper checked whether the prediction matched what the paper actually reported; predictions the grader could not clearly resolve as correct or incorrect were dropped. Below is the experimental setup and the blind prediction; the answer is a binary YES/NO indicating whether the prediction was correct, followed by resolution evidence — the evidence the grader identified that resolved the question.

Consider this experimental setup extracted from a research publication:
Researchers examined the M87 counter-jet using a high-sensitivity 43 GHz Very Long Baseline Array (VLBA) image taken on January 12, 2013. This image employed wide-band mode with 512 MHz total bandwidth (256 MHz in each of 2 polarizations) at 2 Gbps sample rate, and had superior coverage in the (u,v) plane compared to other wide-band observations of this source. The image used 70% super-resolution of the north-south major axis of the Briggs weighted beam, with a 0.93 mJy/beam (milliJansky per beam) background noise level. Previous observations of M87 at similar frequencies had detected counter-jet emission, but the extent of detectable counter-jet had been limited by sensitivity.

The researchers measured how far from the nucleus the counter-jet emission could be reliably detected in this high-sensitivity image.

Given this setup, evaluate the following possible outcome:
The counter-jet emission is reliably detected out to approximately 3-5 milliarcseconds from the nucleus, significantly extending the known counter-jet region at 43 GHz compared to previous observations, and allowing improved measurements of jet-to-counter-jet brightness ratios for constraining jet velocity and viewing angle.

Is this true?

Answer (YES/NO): NO